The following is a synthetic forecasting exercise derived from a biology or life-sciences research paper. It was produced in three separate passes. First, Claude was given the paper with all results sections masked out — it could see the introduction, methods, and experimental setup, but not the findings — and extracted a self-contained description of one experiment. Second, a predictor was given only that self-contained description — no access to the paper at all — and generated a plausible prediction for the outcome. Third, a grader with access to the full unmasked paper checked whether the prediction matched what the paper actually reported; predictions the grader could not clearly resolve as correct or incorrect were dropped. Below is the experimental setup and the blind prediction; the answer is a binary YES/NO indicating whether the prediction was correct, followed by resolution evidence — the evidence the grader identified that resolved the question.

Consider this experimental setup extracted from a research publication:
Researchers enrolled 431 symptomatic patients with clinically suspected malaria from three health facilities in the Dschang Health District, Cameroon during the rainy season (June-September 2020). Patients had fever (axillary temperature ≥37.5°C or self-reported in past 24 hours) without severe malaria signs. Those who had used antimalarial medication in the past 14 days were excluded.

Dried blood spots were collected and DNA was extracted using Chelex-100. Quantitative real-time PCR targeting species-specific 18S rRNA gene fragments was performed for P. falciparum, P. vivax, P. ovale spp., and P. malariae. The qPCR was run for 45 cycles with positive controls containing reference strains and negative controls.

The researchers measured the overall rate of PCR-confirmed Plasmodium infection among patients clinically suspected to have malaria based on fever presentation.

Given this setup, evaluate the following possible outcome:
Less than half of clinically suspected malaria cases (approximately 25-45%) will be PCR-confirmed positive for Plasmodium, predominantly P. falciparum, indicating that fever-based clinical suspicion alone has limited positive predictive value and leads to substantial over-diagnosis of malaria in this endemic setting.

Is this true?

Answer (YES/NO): NO